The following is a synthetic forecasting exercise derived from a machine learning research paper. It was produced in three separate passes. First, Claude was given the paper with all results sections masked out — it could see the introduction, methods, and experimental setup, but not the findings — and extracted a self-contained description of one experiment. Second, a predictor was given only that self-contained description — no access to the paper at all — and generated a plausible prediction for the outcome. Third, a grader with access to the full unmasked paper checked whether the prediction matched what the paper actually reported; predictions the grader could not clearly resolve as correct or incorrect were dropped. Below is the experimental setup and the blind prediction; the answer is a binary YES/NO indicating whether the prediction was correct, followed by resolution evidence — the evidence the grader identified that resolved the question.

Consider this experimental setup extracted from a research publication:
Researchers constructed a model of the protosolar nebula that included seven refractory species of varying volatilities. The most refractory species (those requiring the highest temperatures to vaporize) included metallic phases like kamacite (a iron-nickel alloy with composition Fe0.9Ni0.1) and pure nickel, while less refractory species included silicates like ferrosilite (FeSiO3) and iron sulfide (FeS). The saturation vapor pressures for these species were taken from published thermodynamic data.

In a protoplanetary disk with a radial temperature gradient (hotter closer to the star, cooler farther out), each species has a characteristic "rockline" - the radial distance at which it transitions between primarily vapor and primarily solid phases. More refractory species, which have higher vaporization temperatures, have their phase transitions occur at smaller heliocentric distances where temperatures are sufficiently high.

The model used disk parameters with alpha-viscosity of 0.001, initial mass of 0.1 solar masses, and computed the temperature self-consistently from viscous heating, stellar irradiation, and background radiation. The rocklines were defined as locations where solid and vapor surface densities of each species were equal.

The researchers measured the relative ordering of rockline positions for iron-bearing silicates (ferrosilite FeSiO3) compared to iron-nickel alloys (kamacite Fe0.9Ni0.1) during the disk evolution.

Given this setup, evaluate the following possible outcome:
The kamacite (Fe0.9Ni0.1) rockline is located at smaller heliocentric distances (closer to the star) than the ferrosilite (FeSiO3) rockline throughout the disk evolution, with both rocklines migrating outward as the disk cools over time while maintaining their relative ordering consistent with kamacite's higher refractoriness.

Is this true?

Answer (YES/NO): NO